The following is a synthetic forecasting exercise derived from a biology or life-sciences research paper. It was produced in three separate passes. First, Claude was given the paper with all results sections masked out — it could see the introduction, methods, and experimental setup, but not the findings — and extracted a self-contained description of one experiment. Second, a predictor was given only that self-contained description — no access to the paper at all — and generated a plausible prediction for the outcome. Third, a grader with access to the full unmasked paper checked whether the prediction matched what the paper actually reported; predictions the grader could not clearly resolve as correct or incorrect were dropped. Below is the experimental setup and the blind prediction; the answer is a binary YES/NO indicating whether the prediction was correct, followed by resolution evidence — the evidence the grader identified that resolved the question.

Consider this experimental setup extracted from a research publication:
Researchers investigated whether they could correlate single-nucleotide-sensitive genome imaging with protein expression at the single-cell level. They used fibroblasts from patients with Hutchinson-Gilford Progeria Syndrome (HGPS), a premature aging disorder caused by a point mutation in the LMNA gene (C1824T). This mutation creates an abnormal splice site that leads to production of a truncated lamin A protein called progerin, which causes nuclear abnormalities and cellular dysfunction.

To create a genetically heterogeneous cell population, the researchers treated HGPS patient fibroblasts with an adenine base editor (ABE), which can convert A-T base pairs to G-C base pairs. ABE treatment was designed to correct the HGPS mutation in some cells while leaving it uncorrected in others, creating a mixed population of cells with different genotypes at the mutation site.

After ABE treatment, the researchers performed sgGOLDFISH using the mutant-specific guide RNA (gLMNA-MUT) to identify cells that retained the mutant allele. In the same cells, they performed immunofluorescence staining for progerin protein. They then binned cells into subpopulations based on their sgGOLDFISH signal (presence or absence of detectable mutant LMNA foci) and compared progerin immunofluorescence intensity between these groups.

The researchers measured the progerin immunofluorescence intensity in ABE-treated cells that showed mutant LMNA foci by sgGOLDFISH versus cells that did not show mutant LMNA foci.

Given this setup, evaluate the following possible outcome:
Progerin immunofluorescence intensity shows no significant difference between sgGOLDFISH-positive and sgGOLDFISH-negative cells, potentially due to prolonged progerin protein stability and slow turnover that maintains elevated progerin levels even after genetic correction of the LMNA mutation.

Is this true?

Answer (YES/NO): NO